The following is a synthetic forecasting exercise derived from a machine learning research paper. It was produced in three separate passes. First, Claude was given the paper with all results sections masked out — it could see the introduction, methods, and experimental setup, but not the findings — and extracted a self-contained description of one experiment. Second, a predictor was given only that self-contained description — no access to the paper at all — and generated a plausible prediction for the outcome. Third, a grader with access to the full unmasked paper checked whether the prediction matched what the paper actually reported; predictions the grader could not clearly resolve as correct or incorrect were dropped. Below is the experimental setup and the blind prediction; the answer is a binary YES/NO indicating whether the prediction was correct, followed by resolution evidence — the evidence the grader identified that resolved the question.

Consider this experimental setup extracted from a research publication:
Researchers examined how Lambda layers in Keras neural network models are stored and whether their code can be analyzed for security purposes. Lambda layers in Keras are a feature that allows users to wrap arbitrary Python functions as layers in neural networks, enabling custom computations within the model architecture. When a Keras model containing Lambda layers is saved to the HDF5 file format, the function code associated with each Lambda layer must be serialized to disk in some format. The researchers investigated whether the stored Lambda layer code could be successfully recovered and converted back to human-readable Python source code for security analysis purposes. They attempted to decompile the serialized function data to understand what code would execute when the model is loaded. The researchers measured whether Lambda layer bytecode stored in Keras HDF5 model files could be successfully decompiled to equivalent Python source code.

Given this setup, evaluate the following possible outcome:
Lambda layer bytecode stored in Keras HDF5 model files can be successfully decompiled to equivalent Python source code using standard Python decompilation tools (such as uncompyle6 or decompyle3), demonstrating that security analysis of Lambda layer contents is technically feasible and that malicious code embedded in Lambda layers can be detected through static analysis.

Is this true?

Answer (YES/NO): YES